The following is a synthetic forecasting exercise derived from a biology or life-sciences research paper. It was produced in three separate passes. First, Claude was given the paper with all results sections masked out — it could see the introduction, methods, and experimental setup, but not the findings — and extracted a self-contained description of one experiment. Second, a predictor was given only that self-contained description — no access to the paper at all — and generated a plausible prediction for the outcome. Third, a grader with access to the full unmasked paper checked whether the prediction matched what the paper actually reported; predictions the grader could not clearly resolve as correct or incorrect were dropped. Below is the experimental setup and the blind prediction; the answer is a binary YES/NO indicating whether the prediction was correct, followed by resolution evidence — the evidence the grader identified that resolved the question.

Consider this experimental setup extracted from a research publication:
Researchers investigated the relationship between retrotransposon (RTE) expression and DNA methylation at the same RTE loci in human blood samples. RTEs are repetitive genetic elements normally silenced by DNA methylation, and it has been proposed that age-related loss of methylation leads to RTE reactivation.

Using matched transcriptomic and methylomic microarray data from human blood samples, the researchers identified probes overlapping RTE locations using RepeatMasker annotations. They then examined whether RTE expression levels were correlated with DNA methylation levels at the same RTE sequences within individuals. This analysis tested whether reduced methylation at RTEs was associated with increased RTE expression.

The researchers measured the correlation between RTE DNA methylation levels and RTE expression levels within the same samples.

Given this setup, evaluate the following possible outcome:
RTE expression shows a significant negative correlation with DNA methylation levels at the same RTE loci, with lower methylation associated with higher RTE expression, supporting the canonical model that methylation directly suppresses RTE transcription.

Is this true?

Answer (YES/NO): NO